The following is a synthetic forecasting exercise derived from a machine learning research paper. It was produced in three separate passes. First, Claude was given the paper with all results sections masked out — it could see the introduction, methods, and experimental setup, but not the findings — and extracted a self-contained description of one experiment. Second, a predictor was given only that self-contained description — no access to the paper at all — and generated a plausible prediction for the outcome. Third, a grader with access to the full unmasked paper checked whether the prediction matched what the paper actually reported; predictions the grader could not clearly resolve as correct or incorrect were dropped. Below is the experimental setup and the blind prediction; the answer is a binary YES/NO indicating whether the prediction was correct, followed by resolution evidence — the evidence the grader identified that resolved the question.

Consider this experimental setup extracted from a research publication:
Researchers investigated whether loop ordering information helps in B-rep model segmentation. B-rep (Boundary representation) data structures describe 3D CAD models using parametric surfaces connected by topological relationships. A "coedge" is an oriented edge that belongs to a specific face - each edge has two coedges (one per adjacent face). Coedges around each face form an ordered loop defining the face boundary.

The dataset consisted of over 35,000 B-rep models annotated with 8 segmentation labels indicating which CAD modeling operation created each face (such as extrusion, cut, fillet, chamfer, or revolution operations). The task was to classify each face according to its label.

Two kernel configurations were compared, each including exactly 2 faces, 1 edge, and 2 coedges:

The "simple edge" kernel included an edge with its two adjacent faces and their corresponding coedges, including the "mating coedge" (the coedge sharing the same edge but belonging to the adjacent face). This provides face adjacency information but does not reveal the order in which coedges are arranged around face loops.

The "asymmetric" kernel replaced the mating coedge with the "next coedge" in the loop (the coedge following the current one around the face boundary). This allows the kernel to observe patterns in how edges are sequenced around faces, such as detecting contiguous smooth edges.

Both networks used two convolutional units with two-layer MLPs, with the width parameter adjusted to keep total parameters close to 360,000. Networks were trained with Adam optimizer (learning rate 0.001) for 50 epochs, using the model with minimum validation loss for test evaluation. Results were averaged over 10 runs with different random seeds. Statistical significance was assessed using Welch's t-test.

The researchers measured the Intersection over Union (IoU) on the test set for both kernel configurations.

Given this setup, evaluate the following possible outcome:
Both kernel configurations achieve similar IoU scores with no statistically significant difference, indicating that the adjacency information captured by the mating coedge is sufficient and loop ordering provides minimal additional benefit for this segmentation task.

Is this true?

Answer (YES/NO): NO